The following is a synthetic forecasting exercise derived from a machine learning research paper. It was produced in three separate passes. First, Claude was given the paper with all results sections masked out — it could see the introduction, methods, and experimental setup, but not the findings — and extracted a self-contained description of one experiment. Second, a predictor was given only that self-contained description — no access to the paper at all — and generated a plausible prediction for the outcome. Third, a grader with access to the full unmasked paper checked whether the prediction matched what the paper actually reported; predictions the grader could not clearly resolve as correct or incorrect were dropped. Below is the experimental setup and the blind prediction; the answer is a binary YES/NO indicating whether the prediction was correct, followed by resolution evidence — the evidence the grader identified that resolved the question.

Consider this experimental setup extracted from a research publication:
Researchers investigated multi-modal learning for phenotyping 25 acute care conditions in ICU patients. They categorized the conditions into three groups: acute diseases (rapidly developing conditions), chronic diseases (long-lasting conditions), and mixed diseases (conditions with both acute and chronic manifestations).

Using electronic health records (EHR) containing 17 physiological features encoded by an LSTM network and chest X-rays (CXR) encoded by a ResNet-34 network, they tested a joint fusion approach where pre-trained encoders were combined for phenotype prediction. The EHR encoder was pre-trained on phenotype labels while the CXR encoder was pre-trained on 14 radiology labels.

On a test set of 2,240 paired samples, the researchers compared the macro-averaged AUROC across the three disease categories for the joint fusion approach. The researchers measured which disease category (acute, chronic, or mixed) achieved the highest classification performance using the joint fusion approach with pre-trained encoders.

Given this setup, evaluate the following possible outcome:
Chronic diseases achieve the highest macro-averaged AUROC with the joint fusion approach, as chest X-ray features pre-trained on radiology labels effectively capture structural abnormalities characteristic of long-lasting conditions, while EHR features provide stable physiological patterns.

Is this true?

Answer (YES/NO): NO